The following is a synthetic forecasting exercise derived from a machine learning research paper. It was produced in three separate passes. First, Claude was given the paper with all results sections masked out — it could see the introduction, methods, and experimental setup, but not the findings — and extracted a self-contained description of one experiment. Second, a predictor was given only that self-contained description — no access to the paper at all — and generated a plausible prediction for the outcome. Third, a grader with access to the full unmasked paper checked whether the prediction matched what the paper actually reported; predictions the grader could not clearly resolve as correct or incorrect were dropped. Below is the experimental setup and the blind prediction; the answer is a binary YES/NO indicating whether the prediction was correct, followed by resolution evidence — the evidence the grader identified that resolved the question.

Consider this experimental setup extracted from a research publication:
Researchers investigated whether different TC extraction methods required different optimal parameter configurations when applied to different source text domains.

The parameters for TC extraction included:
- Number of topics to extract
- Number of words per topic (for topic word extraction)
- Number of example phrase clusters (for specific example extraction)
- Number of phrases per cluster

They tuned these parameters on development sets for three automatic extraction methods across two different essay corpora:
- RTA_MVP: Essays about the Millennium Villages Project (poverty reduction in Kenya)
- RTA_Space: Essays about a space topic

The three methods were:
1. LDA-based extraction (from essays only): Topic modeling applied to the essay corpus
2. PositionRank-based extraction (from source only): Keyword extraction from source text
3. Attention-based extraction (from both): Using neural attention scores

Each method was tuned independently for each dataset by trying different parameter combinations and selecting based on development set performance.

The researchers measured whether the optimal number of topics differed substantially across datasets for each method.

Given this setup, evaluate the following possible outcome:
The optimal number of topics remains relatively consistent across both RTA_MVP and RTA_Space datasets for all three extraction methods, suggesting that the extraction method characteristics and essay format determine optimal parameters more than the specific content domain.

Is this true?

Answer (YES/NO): NO